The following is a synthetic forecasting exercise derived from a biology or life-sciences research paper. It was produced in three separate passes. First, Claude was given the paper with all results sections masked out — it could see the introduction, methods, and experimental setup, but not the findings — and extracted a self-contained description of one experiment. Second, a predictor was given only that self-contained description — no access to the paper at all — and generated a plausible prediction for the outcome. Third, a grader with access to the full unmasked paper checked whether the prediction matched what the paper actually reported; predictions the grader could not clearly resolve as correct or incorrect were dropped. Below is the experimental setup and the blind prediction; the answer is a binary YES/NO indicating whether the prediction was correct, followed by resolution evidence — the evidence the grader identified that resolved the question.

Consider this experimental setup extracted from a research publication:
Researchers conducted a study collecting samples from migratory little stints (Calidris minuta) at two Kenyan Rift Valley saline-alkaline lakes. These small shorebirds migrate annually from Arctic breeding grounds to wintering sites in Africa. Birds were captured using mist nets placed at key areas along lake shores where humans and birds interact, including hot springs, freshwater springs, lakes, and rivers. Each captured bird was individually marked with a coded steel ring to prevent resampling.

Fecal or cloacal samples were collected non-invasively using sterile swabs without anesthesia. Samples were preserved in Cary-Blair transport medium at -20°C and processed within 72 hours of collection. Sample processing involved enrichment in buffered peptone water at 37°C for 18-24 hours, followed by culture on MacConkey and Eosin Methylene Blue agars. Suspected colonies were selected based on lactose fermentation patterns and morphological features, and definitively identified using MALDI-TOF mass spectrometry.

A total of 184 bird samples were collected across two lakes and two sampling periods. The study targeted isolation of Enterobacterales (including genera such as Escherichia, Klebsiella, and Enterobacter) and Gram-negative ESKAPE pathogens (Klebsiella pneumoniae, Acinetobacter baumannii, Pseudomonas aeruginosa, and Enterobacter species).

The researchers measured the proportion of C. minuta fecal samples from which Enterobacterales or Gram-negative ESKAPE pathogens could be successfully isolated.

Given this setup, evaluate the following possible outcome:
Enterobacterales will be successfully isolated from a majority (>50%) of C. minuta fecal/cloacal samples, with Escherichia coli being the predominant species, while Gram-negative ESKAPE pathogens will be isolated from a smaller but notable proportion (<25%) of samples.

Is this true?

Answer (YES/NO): NO